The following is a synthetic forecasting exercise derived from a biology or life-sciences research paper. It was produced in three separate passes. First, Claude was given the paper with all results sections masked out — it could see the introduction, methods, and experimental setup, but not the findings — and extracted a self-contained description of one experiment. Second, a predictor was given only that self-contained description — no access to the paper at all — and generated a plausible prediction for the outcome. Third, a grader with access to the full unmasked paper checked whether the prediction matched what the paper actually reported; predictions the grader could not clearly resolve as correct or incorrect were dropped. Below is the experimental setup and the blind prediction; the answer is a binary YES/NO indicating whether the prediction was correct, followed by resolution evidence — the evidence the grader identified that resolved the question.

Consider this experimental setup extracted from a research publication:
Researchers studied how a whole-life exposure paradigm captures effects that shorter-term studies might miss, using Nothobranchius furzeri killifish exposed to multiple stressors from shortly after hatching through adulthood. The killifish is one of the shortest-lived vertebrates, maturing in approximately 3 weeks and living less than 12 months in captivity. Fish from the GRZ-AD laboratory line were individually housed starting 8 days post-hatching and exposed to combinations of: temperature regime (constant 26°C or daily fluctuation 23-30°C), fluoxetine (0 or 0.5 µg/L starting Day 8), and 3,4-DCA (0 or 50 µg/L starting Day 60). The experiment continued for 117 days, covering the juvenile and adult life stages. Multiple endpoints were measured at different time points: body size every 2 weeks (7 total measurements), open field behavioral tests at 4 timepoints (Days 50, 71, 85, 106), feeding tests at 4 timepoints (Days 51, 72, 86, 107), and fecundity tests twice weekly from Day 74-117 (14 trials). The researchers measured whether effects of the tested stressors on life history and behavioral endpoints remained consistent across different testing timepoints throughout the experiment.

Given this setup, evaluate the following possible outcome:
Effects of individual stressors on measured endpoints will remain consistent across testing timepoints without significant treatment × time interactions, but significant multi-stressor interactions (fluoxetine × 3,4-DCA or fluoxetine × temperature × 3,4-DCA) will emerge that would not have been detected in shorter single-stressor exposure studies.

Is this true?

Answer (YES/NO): NO